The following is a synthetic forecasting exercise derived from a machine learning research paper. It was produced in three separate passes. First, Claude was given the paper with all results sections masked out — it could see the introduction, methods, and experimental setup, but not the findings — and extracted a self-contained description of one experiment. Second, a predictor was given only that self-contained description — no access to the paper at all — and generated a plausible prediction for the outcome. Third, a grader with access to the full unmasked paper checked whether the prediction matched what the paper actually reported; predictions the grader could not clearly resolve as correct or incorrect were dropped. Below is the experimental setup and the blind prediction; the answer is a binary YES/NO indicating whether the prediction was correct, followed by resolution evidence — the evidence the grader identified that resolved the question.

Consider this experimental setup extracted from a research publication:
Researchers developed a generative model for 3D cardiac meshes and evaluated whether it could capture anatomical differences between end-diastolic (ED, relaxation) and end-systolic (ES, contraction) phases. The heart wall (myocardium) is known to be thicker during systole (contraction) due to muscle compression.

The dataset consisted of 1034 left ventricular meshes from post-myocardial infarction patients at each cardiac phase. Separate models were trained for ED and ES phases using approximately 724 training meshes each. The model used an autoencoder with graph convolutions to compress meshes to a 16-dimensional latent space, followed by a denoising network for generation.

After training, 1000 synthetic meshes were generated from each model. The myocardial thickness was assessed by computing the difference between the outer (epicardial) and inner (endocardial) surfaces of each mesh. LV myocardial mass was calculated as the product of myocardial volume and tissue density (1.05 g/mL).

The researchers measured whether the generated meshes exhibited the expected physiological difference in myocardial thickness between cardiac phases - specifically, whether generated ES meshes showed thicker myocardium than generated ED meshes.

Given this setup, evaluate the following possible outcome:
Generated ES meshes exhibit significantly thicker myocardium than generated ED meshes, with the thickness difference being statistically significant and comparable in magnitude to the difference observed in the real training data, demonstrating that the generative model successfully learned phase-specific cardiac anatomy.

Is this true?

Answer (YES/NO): NO